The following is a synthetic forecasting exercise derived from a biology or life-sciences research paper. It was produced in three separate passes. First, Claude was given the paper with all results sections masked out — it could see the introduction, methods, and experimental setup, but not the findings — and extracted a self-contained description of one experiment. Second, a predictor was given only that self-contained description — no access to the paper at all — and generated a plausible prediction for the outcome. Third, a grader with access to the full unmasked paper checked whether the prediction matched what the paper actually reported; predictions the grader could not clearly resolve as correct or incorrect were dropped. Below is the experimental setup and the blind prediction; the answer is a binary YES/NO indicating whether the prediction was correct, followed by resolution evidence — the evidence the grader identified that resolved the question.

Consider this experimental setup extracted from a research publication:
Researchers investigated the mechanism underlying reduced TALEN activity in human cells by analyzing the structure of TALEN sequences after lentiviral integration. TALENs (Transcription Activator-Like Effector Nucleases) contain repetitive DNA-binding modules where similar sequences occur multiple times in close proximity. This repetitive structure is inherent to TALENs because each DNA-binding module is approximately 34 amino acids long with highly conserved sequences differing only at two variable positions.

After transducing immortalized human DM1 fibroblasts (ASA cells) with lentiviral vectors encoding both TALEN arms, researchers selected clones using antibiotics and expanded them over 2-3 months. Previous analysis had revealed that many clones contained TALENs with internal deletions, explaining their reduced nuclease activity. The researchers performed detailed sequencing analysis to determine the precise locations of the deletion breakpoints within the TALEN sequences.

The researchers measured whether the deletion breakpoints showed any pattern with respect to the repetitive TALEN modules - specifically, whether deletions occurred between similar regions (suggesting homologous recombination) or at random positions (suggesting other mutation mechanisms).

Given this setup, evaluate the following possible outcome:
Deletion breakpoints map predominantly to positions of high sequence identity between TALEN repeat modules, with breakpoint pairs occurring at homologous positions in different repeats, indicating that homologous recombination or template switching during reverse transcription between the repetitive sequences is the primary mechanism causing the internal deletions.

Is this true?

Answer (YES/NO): YES